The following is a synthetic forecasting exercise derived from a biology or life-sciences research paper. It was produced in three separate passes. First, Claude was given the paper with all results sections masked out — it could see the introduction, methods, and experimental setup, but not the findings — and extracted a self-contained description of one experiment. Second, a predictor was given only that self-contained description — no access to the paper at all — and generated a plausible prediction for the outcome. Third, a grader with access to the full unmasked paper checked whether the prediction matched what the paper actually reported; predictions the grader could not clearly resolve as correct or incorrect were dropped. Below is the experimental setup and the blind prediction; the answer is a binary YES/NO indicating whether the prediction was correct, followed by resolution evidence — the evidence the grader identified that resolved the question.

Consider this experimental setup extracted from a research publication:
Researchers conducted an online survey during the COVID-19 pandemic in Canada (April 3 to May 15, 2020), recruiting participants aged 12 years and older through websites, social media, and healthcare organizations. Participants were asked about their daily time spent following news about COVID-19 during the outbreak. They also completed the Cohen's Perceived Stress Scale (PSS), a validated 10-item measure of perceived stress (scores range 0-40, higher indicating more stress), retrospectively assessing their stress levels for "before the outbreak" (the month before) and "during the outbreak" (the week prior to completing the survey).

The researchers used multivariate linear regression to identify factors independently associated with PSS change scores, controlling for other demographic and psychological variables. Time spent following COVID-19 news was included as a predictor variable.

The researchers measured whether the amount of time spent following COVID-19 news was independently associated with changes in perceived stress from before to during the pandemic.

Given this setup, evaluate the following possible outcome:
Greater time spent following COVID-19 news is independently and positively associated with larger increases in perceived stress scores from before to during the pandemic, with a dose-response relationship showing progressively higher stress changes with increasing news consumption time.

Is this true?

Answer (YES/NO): NO